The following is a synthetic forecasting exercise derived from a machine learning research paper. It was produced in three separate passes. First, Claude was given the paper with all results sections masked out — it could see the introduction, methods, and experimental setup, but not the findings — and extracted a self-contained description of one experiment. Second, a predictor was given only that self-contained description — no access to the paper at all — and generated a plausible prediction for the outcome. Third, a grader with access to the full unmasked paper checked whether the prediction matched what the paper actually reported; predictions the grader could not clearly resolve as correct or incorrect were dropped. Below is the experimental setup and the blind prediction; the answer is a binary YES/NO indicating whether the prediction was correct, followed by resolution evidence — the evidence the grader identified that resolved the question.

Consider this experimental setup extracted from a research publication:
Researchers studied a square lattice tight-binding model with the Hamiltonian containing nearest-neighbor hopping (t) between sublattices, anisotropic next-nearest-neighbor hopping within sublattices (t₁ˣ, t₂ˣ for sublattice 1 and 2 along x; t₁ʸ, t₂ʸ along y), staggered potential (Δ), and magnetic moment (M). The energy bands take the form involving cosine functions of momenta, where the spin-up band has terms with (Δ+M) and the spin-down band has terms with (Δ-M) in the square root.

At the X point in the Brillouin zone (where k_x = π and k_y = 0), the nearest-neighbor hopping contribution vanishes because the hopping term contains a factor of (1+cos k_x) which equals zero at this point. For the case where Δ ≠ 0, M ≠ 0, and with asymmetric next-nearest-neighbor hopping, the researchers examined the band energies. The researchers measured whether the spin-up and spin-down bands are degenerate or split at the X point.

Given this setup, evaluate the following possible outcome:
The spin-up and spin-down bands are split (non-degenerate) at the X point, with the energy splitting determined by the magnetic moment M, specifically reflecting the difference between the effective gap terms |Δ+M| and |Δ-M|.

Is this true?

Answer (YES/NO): NO